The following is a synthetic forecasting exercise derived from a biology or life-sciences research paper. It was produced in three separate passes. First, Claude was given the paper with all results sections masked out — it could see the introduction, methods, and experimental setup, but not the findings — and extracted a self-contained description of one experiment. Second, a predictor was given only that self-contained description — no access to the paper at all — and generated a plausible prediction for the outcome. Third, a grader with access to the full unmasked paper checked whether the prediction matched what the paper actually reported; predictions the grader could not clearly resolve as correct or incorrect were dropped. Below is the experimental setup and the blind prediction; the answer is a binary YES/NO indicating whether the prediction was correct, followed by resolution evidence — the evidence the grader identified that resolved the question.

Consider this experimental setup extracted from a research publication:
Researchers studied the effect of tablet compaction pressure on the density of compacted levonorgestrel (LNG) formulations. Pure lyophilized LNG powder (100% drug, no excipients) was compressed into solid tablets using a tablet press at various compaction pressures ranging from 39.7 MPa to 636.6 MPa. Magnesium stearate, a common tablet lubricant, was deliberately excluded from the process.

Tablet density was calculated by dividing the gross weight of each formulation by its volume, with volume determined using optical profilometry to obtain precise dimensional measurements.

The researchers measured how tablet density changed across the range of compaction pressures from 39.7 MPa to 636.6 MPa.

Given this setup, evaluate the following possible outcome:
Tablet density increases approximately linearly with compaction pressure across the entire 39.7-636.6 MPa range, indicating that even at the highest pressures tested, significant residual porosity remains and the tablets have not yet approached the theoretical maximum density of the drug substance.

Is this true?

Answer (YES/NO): NO